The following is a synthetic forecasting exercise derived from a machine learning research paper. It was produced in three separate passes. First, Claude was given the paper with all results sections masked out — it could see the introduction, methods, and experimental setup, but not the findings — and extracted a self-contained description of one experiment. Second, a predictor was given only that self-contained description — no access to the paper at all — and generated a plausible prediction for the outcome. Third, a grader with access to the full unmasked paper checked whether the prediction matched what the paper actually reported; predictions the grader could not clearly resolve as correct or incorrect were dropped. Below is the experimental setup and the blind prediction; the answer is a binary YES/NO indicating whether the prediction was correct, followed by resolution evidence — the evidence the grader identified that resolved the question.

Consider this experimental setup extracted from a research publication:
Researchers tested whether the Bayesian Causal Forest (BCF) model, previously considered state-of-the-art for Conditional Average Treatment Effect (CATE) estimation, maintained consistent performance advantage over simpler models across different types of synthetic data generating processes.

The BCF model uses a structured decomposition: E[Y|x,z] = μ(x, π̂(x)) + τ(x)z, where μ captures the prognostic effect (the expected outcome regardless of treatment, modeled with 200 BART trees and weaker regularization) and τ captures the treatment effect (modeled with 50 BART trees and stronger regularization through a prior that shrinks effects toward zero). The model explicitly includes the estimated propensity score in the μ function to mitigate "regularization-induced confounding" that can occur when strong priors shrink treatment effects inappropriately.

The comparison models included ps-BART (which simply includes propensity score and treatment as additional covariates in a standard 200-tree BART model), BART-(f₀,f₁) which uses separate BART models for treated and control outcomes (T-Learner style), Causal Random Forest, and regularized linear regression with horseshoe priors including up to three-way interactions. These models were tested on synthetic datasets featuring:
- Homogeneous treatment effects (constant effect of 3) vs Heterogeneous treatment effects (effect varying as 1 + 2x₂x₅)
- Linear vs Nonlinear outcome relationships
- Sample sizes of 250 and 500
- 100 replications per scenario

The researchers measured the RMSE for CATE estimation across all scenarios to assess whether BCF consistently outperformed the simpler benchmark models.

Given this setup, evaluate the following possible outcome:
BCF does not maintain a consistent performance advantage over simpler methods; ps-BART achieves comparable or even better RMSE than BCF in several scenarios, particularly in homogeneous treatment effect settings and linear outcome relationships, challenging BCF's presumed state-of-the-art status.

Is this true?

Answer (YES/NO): YES